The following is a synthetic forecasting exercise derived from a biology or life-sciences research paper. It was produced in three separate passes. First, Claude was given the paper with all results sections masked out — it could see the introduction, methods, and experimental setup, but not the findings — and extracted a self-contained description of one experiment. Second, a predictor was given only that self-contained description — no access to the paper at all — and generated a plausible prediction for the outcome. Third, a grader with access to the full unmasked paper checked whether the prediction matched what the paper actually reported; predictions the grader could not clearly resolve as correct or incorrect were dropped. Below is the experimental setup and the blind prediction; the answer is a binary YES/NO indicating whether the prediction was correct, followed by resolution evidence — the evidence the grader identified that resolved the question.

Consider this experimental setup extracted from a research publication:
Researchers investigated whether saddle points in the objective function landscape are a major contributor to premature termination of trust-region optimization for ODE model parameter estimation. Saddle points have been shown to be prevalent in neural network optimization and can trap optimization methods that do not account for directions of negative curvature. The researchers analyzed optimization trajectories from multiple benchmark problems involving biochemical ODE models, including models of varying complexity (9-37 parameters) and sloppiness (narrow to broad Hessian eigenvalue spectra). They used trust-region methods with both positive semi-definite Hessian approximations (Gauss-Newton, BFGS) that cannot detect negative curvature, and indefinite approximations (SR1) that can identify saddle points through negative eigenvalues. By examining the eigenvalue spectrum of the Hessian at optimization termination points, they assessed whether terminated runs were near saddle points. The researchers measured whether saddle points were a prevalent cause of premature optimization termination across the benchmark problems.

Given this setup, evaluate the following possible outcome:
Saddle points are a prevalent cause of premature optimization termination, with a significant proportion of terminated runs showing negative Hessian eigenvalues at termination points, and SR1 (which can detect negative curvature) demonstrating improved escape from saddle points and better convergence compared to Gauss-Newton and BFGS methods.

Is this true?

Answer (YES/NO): NO